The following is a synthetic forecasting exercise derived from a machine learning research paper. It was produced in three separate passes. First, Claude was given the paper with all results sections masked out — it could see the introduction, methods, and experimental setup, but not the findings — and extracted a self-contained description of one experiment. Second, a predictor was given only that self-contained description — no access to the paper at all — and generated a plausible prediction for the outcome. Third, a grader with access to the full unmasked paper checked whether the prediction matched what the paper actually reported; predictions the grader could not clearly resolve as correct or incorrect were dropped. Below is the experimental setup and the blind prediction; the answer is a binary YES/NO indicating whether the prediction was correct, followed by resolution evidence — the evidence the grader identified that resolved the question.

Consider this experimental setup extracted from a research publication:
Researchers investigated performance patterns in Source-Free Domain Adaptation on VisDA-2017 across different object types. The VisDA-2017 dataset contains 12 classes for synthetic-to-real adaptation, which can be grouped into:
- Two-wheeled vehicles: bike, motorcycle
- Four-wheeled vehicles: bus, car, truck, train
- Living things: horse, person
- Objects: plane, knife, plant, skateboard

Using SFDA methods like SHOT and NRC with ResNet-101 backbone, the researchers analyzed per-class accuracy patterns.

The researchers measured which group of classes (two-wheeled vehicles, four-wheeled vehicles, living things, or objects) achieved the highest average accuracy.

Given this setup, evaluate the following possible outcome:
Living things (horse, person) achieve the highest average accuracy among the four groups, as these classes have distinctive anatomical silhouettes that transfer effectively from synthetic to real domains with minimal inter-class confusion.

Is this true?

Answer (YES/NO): NO